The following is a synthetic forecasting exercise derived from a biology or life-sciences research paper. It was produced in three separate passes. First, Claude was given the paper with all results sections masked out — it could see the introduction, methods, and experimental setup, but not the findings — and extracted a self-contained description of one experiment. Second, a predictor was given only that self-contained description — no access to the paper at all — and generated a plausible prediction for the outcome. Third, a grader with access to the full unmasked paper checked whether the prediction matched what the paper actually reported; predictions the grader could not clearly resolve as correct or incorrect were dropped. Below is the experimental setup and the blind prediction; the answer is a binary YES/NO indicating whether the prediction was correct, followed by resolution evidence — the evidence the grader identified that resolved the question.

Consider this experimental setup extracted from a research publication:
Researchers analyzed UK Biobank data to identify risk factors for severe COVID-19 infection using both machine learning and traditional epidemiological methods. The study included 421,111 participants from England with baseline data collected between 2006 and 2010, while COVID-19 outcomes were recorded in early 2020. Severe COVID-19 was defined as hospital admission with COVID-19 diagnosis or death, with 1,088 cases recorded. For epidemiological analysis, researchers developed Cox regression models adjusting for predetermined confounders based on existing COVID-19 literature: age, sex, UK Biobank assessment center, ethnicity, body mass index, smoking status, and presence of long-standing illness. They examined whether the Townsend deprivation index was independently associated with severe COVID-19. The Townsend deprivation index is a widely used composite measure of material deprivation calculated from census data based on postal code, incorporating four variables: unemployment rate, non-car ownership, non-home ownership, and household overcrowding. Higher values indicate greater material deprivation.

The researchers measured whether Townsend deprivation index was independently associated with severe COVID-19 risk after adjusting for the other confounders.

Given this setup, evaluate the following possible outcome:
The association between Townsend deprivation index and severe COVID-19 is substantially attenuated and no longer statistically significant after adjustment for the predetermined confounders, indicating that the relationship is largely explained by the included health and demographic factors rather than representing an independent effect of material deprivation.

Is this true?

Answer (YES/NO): NO